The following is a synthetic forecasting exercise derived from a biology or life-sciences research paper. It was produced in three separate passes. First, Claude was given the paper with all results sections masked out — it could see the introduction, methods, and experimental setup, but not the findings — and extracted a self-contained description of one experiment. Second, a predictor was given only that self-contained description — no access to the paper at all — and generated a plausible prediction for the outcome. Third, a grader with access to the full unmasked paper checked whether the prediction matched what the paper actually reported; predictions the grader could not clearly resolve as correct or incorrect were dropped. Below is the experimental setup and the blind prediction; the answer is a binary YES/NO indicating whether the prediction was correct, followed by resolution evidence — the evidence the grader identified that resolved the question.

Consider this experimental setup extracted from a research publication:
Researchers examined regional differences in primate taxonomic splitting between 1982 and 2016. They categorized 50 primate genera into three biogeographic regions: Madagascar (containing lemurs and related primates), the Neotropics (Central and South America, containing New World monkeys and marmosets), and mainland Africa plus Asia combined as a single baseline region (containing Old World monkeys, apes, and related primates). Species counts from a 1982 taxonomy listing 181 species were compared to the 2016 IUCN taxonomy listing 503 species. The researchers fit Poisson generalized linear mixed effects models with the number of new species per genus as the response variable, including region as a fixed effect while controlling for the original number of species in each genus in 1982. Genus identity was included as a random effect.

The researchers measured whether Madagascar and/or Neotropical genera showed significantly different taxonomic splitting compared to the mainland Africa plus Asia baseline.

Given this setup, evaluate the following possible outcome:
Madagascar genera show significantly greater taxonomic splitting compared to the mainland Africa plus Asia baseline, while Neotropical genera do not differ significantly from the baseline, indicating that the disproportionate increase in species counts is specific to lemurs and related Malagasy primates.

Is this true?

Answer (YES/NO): NO